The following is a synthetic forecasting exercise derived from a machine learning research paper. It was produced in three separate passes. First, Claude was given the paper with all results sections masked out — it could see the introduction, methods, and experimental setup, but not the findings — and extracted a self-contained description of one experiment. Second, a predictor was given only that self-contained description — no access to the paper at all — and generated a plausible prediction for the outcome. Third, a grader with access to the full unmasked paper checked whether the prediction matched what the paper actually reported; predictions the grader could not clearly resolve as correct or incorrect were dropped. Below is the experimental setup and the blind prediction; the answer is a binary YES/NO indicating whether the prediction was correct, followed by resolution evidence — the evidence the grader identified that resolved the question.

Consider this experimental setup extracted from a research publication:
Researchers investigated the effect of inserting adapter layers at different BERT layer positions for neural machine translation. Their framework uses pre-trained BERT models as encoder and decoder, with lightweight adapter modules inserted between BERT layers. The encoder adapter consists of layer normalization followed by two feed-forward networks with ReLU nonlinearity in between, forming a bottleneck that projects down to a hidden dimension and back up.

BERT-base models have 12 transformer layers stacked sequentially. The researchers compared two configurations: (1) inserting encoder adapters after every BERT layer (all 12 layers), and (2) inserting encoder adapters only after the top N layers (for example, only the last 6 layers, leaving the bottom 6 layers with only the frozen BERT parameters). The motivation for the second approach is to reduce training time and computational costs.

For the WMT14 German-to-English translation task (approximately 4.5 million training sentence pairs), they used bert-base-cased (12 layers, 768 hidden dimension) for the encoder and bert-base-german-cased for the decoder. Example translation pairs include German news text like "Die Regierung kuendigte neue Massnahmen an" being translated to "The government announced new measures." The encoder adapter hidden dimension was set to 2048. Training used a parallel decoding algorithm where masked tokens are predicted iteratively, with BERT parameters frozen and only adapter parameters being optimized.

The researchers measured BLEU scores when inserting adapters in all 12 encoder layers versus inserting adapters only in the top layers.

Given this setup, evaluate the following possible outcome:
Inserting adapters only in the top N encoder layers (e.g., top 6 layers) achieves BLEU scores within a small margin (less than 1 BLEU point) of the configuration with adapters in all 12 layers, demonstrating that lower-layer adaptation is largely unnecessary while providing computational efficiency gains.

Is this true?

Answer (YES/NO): YES